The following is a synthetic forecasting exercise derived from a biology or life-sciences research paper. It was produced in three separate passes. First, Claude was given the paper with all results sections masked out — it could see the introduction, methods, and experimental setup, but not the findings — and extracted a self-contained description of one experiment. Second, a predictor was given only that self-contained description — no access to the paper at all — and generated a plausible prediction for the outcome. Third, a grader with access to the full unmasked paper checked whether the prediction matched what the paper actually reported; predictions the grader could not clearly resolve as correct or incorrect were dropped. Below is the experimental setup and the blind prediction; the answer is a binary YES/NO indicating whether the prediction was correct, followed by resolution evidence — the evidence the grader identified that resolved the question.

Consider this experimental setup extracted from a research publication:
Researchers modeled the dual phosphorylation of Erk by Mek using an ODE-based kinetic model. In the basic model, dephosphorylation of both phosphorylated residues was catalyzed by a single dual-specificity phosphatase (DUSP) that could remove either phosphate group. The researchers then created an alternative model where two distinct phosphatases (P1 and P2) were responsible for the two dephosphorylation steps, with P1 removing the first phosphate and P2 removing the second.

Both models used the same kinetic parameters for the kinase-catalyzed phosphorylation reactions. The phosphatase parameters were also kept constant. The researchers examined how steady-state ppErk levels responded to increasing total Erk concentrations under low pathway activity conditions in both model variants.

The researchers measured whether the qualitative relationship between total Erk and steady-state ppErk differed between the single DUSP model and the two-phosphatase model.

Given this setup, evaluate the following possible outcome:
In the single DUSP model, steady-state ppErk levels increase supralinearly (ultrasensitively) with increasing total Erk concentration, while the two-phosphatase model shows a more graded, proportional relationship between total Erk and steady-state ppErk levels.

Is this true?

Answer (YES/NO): NO